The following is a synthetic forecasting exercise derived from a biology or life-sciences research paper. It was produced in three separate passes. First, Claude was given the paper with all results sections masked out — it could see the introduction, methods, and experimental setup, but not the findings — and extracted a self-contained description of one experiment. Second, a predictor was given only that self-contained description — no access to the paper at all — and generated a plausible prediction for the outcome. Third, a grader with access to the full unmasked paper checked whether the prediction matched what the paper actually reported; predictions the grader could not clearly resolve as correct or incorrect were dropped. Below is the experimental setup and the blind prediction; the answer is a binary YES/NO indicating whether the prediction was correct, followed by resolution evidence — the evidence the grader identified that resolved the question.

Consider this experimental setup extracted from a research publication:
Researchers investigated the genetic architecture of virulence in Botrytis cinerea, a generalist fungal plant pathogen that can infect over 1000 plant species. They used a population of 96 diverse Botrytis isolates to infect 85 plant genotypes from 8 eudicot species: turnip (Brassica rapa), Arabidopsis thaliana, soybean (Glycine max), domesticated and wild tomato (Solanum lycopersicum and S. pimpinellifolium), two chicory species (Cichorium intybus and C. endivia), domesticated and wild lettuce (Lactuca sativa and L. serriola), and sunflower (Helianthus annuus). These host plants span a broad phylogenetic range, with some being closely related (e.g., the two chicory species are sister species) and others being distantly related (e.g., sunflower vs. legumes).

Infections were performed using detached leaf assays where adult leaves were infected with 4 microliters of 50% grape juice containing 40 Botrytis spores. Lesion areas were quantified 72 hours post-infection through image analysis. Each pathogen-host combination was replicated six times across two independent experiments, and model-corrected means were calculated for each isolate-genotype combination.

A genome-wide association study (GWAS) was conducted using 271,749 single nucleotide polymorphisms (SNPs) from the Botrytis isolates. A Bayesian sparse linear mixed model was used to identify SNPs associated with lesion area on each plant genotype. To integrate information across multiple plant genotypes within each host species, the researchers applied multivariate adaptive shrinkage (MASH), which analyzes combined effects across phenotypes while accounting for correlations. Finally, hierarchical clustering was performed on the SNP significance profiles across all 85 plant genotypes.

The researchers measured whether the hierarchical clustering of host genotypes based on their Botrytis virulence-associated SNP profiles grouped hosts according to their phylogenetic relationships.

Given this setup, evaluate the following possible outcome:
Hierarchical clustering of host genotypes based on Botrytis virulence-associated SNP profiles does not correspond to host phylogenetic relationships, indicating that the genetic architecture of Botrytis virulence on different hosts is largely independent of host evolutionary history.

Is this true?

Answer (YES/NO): YES